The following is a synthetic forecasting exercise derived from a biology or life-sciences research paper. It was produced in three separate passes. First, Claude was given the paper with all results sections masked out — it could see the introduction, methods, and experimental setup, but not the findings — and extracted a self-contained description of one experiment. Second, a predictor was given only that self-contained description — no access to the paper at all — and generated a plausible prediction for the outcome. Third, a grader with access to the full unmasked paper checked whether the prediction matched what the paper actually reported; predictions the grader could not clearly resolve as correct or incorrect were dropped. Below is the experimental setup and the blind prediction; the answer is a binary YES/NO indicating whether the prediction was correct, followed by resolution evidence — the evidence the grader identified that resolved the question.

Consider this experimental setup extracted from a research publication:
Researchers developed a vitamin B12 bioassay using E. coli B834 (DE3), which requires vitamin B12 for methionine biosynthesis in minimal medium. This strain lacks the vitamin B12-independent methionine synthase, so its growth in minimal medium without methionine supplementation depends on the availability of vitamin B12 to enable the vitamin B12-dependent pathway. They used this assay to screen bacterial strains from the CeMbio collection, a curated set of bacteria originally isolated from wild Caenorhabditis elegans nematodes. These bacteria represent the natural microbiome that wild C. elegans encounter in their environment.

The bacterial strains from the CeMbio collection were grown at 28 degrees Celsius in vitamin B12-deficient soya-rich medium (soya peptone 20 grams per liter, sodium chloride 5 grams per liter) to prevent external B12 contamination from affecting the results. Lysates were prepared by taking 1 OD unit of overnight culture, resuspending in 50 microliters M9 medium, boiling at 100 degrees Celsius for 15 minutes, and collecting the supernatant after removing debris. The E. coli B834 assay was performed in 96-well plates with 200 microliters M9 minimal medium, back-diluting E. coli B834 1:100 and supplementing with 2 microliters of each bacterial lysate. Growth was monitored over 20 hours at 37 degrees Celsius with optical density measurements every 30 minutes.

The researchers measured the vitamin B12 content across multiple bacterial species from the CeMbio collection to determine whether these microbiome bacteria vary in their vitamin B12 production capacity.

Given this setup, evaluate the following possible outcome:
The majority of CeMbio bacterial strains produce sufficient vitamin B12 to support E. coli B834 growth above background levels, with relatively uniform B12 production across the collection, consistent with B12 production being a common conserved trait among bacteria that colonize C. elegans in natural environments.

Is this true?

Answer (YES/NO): NO